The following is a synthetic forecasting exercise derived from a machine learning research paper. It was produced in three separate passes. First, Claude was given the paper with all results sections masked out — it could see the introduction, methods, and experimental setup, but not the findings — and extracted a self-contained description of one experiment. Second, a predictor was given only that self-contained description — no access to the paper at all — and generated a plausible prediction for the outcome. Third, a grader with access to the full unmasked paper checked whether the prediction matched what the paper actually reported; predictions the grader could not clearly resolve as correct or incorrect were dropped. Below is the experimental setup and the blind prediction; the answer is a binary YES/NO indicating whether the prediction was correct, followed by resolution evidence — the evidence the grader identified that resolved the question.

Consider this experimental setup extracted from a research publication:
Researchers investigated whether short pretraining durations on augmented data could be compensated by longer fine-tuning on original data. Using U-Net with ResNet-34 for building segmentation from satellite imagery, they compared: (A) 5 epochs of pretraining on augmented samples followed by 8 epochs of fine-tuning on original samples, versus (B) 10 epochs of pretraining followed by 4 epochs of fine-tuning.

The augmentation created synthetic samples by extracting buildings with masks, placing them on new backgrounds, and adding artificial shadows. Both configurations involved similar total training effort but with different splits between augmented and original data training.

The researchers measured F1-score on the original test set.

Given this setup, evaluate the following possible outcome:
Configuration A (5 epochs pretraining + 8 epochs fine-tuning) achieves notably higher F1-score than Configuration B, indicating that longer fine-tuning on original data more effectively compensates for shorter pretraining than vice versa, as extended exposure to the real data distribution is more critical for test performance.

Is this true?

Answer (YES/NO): NO